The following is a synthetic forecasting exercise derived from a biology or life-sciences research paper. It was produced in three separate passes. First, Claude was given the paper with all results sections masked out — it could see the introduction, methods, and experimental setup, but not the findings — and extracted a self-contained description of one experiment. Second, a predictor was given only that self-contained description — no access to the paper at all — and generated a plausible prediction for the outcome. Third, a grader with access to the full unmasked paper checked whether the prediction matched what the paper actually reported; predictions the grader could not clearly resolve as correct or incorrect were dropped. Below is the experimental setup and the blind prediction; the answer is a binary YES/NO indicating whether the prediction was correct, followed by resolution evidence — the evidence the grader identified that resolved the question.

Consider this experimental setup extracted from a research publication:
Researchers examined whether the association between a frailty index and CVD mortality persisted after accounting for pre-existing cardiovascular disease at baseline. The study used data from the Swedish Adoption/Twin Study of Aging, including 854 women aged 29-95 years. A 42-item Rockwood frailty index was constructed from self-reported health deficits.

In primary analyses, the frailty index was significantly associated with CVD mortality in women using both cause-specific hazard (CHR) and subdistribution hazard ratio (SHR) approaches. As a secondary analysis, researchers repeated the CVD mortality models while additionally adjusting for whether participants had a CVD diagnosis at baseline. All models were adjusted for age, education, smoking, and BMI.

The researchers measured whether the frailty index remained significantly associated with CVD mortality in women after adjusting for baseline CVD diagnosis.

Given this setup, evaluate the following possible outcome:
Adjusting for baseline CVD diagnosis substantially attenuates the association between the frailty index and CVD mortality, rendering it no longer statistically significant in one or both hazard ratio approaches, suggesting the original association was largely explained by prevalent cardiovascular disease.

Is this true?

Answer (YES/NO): NO